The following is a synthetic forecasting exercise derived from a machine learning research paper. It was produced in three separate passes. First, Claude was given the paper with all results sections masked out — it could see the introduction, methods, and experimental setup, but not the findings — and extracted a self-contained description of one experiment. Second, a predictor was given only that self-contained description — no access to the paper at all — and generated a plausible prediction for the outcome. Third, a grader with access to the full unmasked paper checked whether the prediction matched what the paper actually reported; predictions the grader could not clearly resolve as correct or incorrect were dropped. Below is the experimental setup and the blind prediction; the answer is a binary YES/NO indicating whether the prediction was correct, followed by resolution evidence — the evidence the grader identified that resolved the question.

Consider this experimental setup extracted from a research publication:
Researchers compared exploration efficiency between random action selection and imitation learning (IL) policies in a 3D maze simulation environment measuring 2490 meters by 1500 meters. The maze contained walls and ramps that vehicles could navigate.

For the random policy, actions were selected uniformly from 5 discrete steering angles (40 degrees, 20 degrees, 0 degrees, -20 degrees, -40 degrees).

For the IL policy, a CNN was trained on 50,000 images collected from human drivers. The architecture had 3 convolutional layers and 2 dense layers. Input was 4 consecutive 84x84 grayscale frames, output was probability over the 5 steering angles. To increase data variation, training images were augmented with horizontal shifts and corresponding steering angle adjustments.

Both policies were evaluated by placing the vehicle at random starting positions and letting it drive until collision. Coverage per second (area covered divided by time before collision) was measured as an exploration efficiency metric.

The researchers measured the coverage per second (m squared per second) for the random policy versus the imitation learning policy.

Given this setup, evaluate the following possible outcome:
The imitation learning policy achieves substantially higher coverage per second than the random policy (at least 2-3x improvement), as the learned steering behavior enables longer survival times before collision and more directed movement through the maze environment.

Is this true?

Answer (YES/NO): NO